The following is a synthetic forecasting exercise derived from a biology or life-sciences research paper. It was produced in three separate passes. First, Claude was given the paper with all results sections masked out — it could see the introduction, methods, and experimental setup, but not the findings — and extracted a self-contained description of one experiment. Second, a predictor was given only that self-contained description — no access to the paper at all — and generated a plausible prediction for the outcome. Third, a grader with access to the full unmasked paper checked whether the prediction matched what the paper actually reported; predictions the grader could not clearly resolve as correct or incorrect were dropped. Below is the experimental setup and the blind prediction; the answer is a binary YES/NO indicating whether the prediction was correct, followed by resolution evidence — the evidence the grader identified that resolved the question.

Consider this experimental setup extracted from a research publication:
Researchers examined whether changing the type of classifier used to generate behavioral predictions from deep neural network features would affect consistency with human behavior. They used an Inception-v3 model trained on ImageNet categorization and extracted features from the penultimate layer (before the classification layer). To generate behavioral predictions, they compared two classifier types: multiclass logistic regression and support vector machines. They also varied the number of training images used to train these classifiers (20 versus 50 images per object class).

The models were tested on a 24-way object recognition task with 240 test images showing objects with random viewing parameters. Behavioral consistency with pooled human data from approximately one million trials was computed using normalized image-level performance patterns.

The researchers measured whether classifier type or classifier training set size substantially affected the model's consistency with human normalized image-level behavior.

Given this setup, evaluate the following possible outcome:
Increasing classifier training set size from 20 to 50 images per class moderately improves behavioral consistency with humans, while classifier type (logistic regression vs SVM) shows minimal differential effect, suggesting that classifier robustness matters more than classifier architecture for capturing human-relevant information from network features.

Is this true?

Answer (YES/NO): NO